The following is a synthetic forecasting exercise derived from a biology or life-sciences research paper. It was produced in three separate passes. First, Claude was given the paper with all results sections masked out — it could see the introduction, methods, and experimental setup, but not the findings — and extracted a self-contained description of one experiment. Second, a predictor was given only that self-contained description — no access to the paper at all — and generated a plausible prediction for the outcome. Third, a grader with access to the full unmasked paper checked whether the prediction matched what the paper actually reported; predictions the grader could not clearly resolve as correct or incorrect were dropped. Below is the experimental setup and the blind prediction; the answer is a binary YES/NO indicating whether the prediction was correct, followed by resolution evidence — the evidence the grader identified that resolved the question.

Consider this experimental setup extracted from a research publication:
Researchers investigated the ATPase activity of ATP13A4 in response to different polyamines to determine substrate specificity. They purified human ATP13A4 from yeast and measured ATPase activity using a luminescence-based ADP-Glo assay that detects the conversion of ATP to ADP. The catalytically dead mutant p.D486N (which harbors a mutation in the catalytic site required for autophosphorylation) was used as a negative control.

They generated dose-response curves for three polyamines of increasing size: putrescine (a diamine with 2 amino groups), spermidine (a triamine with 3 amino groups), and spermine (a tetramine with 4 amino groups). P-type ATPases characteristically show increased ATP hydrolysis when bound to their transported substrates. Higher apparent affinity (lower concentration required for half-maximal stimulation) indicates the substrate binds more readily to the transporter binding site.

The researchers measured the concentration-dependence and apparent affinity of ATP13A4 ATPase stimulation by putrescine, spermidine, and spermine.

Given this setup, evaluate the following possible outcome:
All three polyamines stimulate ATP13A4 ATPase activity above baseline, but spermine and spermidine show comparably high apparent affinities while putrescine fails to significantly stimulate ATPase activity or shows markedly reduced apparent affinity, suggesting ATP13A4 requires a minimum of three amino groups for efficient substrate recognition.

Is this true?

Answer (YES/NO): NO